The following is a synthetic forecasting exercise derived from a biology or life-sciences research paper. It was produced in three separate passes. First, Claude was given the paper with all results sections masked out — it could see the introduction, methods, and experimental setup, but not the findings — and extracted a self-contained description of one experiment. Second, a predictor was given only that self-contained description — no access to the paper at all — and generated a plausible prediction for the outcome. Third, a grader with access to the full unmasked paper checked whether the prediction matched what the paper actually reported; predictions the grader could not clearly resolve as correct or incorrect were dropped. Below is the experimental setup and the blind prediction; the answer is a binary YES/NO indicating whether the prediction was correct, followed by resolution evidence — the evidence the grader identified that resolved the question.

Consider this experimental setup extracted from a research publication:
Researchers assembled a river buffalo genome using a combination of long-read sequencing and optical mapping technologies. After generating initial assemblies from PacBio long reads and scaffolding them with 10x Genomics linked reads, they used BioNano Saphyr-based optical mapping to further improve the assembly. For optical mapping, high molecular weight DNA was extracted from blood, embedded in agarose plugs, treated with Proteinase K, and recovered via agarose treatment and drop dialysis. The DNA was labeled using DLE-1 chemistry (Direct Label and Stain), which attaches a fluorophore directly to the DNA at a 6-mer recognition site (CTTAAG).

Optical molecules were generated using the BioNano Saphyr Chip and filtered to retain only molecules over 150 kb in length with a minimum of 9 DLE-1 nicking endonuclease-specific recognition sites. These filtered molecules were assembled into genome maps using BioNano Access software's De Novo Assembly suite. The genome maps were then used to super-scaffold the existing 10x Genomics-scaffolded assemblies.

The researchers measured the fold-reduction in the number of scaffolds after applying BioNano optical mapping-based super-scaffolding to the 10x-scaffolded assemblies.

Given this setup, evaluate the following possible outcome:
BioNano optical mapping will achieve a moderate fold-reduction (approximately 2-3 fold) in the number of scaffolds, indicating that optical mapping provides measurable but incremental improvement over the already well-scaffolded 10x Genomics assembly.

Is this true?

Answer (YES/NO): NO